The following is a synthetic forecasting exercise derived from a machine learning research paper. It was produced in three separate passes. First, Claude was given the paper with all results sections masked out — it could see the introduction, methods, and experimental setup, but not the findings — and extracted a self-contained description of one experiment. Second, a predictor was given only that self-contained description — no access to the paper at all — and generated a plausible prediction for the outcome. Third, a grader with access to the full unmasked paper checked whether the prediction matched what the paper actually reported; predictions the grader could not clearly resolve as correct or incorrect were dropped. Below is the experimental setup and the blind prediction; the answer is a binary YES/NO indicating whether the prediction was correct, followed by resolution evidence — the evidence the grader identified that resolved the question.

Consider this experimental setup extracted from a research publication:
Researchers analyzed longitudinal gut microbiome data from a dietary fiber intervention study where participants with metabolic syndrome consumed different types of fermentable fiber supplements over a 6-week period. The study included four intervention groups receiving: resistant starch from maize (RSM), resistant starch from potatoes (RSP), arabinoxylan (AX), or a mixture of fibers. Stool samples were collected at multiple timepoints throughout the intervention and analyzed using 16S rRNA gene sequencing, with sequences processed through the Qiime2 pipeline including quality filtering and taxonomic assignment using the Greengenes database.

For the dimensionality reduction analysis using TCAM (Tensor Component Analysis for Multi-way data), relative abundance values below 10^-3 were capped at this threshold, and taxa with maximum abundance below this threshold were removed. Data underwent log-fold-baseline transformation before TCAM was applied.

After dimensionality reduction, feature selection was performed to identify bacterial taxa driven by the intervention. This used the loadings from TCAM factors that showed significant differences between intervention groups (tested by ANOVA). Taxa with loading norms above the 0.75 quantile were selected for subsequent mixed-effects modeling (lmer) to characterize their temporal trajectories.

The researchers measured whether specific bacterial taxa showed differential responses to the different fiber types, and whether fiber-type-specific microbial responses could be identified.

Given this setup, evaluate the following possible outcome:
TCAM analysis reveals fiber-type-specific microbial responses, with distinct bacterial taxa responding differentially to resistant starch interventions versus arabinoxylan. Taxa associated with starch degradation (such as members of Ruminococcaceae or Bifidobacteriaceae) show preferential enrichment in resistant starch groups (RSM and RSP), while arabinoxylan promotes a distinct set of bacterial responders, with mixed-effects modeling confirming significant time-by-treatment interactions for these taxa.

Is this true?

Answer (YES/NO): NO